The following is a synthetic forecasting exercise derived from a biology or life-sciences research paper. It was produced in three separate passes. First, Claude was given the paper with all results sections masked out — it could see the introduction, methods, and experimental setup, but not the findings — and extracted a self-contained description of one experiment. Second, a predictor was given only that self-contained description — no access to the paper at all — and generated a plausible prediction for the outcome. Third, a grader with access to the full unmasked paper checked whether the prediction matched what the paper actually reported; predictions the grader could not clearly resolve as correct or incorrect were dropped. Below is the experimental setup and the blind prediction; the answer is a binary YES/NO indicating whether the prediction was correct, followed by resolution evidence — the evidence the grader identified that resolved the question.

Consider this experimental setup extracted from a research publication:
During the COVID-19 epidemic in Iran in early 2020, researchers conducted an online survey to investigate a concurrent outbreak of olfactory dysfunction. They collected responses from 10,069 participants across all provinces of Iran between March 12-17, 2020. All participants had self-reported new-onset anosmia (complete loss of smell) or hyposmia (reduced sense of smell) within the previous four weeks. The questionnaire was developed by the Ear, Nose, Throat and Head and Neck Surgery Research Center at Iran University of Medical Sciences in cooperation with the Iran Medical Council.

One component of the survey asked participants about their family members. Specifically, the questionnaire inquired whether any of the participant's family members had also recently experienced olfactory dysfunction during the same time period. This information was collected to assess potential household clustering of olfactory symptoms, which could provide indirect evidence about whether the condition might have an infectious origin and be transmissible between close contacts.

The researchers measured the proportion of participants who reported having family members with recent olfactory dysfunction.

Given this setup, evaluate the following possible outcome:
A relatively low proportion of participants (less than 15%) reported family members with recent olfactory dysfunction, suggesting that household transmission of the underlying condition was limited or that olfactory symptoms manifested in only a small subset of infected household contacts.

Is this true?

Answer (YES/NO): NO